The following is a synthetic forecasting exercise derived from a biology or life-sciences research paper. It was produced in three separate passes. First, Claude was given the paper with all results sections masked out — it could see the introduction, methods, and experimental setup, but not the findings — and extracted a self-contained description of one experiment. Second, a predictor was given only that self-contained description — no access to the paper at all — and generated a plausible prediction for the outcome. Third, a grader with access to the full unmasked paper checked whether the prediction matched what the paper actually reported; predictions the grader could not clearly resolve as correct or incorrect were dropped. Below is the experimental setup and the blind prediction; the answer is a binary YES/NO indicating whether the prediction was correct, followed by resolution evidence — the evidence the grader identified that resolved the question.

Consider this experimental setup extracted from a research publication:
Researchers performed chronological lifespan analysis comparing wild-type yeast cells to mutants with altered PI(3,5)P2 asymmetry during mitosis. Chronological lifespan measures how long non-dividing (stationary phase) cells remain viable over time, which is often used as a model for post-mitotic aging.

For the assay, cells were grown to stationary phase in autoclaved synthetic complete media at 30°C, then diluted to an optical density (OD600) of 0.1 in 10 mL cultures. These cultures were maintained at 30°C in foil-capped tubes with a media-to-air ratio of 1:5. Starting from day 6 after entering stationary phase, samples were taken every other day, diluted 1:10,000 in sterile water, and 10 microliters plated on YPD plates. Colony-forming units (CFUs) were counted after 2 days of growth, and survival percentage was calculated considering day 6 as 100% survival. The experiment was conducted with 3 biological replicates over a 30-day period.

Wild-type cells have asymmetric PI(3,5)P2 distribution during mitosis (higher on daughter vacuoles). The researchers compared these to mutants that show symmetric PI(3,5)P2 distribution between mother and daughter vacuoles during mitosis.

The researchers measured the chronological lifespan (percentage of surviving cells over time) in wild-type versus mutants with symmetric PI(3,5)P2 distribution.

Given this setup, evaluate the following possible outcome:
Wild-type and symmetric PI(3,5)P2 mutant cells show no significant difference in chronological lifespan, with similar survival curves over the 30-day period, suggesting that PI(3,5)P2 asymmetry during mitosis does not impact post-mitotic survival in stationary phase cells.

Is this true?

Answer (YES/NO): NO